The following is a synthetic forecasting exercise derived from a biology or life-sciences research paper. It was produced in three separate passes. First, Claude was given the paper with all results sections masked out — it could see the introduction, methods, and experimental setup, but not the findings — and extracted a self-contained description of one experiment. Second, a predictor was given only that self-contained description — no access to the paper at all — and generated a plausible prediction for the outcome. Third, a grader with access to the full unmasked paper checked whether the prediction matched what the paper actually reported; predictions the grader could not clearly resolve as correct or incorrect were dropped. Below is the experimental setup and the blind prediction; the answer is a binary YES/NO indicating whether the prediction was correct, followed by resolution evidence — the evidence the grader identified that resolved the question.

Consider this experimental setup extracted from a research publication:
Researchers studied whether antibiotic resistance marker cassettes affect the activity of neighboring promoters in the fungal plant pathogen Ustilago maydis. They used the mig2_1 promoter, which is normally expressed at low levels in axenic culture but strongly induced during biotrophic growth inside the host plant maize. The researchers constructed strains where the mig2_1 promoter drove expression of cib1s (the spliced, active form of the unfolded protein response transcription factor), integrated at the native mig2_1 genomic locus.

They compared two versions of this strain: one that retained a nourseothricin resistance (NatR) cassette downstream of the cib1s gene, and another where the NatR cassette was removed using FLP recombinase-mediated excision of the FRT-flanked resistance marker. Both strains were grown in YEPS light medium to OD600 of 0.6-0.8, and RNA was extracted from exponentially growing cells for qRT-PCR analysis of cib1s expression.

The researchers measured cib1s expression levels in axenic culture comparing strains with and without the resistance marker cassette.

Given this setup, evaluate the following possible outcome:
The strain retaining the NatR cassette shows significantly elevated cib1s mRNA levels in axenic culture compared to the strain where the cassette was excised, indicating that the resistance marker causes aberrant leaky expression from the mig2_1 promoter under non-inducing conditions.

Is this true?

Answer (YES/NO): YES